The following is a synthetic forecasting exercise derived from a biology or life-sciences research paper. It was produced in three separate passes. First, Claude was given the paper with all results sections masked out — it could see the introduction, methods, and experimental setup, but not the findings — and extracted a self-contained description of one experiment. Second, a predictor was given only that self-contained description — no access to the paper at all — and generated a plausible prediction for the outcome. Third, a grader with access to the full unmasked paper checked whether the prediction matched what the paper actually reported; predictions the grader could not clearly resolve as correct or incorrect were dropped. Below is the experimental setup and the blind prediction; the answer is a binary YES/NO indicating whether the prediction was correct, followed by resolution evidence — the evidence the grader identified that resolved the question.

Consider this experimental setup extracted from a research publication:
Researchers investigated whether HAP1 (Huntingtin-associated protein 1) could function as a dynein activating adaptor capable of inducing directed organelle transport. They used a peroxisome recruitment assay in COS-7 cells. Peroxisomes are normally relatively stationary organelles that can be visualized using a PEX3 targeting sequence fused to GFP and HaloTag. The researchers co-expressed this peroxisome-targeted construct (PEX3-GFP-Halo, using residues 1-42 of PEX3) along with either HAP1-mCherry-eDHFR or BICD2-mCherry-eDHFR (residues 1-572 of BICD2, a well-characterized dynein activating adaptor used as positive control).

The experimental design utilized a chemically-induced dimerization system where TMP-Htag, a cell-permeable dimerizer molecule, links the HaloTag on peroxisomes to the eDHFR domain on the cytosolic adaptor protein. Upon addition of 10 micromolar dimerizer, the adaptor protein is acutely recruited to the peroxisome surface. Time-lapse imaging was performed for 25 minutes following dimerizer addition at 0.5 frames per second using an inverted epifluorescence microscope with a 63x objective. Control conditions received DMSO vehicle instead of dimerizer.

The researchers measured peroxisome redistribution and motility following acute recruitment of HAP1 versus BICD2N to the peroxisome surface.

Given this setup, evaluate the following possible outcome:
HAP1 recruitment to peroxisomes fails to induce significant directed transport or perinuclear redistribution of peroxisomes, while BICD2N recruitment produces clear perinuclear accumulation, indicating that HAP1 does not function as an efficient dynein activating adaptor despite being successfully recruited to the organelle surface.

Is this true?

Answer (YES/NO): NO